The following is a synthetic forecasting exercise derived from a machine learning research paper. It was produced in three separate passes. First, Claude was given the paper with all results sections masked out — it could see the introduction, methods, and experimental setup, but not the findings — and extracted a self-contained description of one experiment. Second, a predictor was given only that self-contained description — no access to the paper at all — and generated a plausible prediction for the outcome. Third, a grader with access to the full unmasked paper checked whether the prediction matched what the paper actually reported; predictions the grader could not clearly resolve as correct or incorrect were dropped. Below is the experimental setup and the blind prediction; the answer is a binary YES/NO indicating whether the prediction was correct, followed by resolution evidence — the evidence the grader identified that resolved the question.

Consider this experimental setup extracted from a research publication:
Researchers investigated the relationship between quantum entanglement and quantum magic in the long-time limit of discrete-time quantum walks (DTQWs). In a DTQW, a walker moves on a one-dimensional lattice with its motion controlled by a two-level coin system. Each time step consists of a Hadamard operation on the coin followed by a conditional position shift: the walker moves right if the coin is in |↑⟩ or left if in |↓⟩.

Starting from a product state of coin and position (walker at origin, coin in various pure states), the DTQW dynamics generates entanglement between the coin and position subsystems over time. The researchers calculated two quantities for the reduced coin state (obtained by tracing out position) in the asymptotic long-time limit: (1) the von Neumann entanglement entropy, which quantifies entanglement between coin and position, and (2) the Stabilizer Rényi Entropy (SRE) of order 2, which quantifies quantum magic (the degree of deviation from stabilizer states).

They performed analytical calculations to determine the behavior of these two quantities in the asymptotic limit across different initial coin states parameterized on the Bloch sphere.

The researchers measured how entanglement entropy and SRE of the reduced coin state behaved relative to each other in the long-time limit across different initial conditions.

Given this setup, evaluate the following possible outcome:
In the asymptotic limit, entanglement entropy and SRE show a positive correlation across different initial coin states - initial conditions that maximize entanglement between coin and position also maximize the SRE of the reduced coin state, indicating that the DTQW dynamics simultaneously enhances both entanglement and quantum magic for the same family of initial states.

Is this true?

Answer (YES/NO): NO